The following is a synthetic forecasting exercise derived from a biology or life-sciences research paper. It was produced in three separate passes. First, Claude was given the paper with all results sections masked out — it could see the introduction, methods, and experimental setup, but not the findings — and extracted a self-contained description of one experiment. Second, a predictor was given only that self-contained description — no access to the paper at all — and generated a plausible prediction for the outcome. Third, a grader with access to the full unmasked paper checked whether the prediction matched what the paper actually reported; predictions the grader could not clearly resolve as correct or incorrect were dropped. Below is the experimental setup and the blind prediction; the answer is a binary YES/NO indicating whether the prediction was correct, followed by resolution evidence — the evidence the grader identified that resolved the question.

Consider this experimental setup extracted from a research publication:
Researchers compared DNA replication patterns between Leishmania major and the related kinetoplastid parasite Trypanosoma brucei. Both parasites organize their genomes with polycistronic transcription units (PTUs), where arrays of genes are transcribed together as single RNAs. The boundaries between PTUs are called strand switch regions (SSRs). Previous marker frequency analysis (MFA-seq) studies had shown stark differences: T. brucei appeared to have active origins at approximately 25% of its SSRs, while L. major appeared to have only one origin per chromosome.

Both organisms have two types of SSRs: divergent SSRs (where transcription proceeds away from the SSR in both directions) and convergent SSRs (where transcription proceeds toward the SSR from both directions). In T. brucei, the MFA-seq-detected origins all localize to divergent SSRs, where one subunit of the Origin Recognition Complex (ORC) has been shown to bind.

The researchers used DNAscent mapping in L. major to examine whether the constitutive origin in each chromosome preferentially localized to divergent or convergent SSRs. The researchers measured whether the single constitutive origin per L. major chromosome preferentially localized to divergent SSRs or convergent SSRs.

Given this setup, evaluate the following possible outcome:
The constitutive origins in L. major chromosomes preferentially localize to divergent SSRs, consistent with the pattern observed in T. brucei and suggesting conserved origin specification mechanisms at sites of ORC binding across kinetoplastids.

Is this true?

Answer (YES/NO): NO